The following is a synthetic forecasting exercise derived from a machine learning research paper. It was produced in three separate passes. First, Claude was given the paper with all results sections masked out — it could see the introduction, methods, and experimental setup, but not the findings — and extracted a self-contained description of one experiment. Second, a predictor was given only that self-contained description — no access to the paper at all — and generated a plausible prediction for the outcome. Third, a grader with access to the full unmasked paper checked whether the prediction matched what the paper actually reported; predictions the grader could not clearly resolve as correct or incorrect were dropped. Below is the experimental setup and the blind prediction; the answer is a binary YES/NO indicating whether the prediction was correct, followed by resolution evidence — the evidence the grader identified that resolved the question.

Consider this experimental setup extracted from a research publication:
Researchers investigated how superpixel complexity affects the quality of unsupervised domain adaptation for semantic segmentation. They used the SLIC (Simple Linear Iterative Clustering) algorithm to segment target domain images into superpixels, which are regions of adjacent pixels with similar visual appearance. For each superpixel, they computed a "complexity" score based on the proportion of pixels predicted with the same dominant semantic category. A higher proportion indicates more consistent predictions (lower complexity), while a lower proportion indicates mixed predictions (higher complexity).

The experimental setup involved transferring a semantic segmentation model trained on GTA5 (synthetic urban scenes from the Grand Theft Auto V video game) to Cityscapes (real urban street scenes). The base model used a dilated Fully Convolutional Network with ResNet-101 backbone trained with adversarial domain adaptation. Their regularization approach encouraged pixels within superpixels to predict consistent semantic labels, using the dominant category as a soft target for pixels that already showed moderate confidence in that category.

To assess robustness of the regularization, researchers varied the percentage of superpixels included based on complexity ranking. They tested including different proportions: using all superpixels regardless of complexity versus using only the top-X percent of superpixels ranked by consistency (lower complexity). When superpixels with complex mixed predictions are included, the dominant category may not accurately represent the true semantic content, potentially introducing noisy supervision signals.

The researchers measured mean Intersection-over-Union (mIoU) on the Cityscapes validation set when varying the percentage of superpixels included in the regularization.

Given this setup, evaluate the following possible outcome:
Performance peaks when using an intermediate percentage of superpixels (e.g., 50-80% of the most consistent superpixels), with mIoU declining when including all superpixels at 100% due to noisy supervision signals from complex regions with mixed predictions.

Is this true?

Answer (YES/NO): YES